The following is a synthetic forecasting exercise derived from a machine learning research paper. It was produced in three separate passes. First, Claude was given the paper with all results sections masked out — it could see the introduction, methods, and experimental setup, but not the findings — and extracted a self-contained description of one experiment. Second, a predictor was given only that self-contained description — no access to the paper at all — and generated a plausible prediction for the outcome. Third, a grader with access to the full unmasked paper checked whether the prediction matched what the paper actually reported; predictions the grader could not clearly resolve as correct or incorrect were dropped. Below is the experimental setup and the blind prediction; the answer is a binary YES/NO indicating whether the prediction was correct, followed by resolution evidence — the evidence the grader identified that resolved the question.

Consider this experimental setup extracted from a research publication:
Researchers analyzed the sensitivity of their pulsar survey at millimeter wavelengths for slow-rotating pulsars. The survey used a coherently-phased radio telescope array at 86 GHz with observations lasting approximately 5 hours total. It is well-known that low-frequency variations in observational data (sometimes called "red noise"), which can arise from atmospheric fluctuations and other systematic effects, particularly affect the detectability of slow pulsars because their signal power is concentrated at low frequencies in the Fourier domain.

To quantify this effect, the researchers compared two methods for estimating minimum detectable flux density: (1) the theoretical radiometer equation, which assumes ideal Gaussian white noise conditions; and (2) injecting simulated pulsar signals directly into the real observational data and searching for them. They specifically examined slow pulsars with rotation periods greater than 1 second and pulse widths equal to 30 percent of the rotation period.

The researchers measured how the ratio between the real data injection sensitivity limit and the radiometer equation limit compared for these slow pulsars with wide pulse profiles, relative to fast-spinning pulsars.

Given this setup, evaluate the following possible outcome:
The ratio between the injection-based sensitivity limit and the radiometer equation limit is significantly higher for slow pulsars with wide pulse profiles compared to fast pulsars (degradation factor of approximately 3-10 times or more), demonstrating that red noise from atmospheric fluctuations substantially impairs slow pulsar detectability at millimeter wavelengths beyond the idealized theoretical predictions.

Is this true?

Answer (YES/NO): YES